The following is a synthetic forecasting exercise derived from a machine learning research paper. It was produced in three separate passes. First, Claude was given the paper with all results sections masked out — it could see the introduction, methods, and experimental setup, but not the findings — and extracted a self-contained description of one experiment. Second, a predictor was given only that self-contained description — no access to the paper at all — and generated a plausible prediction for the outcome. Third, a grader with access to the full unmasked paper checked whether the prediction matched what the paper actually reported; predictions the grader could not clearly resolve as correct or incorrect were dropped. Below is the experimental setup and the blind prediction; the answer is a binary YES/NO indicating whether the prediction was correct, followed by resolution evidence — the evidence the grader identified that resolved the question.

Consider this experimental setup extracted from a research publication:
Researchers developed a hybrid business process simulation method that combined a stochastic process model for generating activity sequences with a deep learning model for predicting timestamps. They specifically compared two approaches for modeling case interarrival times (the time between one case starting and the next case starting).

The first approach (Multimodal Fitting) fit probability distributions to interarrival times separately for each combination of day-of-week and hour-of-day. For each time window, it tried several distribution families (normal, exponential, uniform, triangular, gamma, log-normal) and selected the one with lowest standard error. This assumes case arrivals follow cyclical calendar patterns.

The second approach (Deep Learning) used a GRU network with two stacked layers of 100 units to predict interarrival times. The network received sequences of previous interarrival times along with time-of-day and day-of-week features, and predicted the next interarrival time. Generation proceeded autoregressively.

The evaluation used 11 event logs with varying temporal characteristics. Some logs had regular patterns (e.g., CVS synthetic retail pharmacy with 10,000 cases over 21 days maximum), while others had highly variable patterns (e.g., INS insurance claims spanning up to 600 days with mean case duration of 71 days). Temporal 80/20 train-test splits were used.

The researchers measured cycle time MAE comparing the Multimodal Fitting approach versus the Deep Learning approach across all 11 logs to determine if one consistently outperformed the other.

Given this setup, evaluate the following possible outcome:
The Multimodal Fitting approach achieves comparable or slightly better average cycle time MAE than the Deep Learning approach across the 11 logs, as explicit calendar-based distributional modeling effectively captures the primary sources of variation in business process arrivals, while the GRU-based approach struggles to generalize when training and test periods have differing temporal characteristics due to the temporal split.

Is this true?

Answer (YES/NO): YES